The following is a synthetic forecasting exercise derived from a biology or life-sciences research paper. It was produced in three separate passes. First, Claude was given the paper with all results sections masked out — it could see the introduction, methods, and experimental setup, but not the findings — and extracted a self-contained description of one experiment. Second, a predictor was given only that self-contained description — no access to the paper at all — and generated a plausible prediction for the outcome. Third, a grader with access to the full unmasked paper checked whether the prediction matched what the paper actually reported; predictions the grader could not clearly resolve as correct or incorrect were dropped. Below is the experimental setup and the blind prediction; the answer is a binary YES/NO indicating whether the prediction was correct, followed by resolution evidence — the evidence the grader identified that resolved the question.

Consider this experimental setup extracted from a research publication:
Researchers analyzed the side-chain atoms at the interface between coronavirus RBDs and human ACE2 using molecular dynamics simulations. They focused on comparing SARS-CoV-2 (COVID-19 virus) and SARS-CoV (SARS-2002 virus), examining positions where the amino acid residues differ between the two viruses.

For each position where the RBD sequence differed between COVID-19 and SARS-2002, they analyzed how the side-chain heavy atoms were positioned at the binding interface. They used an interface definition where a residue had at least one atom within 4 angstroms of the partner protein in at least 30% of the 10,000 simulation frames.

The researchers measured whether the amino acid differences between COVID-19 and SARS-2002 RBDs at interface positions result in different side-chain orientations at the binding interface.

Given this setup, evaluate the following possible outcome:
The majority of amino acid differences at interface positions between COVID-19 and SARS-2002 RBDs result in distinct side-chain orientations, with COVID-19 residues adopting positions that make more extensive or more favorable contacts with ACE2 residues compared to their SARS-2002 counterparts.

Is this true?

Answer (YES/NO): YES